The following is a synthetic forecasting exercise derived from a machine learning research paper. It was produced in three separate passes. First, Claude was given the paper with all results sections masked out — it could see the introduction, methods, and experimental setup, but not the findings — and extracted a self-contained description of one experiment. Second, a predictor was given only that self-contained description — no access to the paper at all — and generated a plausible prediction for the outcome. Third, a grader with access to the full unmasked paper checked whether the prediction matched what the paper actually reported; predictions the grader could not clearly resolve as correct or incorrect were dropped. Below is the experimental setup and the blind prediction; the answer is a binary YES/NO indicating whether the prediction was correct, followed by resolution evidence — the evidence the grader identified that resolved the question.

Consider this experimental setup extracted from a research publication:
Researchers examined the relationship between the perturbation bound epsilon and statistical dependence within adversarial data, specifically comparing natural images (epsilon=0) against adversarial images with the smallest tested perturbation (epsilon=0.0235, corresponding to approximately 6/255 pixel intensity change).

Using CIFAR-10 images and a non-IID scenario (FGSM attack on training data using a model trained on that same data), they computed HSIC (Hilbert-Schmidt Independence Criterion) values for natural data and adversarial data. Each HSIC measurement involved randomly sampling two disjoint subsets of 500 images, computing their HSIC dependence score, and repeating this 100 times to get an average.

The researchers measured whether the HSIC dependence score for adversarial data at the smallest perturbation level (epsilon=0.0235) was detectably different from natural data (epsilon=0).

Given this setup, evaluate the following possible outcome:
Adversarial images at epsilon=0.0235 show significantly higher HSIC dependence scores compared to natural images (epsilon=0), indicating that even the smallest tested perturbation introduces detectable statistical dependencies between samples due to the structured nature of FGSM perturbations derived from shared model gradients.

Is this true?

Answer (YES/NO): YES